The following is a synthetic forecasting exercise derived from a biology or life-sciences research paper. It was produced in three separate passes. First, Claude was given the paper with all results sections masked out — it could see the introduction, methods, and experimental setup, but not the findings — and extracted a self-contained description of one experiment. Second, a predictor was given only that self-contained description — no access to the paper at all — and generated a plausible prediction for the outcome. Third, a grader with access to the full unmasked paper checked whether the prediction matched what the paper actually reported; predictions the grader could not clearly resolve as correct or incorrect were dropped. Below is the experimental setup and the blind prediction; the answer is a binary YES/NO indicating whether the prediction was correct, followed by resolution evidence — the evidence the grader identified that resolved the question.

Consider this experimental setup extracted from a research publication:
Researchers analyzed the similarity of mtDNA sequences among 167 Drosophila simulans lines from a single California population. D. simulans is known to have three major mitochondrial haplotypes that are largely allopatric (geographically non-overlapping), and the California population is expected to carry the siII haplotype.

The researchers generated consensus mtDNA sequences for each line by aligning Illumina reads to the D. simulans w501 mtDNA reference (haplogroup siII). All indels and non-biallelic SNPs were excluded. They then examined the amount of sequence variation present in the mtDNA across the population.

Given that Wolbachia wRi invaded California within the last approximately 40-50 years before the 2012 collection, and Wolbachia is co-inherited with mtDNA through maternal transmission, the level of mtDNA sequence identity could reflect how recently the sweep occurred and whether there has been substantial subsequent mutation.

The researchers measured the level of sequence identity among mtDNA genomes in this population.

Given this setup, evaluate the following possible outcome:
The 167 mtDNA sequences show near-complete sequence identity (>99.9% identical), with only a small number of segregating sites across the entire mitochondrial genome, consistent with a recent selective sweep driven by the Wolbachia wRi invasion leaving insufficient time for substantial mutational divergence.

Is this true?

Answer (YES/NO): YES